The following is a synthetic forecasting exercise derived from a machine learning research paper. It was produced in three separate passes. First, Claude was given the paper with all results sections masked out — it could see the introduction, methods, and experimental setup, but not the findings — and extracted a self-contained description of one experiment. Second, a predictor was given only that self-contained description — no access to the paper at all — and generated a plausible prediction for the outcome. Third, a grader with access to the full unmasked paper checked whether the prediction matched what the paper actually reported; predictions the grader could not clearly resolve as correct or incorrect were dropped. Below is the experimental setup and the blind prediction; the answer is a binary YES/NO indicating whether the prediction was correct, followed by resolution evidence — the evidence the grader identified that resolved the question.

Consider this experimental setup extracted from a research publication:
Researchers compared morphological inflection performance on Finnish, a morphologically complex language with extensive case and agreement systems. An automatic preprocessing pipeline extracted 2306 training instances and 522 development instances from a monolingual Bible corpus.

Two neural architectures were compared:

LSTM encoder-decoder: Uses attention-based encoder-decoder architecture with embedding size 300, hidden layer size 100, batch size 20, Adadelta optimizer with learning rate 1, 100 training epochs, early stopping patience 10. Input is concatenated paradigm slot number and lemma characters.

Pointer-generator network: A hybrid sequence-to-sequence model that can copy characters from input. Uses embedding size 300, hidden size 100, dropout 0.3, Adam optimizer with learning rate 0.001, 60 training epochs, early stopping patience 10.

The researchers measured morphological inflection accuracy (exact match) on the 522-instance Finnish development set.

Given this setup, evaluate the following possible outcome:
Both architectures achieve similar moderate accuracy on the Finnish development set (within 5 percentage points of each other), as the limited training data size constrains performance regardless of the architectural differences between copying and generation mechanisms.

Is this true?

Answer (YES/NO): NO